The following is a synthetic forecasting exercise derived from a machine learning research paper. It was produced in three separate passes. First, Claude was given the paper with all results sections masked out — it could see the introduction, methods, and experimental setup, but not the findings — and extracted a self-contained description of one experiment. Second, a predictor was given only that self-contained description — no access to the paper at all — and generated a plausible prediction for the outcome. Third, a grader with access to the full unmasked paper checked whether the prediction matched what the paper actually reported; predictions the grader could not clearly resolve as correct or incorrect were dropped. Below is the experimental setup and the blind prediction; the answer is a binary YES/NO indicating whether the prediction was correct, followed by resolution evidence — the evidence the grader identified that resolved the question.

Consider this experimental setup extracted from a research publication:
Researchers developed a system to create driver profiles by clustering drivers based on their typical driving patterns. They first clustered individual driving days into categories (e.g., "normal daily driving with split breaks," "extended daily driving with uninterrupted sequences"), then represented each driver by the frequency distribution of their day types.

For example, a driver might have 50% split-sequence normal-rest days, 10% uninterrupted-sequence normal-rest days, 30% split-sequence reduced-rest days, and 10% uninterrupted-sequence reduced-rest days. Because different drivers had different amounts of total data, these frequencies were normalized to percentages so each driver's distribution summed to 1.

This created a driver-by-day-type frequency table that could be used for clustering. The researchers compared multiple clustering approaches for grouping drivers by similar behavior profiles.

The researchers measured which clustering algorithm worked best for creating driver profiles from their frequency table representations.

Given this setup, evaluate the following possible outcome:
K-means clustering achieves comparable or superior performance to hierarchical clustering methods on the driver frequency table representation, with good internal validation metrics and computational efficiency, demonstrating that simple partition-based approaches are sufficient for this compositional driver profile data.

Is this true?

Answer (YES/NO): NO